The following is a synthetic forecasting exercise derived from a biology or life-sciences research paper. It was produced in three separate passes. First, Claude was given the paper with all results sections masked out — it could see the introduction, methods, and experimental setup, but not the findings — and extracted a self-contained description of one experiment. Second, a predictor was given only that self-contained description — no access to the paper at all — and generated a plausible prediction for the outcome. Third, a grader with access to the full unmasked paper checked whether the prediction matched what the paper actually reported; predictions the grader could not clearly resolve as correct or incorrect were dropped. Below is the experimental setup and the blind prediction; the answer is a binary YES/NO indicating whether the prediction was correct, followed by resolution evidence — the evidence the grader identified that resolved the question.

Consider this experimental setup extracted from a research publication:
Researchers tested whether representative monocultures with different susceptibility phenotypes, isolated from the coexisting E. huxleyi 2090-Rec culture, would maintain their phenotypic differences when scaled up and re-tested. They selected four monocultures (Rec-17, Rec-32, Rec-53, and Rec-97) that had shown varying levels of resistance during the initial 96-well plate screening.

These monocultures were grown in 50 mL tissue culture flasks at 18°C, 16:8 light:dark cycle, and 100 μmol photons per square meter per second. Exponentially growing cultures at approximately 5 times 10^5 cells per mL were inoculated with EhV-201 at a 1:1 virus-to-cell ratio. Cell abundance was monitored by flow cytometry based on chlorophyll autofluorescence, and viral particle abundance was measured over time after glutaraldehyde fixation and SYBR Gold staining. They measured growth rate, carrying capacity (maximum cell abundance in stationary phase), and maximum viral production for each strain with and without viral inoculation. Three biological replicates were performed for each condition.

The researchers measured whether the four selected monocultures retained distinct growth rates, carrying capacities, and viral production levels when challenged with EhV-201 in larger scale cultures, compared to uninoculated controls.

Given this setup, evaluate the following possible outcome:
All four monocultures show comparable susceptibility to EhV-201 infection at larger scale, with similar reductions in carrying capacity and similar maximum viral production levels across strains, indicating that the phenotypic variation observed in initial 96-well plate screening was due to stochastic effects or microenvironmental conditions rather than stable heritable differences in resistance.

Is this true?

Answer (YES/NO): NO